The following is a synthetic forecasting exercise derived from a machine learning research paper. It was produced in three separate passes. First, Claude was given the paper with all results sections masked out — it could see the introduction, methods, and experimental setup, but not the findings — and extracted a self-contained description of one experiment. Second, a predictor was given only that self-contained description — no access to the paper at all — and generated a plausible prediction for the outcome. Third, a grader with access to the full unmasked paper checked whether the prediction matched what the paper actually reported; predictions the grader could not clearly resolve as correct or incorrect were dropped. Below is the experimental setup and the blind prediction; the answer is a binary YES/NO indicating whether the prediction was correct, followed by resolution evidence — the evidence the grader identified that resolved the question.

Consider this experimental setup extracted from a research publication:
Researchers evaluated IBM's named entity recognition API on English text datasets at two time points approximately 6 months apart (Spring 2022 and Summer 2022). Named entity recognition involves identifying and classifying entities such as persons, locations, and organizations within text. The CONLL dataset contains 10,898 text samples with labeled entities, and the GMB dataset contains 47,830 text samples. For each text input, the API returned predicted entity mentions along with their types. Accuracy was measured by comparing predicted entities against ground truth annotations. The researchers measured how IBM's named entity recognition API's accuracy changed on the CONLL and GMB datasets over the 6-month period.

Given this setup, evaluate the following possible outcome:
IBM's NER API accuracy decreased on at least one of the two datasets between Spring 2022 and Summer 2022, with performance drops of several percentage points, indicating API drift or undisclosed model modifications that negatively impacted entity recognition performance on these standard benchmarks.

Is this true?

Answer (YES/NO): YES